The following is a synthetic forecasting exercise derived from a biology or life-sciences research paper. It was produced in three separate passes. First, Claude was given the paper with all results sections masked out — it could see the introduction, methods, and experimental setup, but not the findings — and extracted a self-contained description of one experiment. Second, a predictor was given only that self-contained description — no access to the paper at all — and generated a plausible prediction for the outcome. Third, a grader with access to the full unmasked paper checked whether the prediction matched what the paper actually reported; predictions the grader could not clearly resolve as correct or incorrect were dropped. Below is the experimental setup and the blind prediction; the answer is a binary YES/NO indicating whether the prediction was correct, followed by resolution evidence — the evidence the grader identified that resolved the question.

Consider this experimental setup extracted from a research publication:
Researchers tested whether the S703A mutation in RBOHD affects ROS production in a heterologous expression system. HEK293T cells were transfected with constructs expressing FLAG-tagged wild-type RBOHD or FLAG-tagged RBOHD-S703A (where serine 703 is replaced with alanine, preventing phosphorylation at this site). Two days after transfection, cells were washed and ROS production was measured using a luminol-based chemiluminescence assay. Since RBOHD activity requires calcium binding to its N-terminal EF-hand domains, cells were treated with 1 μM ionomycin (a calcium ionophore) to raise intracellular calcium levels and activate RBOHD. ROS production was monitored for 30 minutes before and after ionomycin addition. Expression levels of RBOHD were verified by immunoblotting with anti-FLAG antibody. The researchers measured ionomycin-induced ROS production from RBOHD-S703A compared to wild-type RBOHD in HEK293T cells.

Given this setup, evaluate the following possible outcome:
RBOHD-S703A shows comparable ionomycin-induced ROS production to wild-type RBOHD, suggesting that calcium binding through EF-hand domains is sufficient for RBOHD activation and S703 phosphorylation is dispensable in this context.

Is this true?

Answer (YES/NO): YES